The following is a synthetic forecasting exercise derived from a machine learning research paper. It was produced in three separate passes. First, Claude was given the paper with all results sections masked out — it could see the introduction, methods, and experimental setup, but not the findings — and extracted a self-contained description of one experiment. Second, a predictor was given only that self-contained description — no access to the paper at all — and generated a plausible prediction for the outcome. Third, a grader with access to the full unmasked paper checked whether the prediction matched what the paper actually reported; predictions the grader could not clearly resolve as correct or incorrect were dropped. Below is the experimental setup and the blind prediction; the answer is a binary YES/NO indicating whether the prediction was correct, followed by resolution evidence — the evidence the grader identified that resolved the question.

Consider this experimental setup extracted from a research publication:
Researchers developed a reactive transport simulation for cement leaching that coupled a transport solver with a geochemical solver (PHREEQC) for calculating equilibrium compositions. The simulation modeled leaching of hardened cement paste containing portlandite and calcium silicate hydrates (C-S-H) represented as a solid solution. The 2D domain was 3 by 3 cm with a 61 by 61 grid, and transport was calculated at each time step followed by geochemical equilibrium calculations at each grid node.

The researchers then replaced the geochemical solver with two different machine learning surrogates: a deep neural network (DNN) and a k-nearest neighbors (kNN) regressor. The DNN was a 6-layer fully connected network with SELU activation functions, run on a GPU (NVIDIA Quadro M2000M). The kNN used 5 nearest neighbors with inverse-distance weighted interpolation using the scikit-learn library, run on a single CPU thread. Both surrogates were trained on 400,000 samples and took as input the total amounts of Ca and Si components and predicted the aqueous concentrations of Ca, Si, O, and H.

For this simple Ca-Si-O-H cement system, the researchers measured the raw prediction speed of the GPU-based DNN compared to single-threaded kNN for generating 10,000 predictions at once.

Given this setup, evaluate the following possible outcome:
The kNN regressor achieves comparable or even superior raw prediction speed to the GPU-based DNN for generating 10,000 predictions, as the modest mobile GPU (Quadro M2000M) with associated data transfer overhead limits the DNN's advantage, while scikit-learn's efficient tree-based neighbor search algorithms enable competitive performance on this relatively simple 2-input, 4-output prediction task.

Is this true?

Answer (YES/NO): NO